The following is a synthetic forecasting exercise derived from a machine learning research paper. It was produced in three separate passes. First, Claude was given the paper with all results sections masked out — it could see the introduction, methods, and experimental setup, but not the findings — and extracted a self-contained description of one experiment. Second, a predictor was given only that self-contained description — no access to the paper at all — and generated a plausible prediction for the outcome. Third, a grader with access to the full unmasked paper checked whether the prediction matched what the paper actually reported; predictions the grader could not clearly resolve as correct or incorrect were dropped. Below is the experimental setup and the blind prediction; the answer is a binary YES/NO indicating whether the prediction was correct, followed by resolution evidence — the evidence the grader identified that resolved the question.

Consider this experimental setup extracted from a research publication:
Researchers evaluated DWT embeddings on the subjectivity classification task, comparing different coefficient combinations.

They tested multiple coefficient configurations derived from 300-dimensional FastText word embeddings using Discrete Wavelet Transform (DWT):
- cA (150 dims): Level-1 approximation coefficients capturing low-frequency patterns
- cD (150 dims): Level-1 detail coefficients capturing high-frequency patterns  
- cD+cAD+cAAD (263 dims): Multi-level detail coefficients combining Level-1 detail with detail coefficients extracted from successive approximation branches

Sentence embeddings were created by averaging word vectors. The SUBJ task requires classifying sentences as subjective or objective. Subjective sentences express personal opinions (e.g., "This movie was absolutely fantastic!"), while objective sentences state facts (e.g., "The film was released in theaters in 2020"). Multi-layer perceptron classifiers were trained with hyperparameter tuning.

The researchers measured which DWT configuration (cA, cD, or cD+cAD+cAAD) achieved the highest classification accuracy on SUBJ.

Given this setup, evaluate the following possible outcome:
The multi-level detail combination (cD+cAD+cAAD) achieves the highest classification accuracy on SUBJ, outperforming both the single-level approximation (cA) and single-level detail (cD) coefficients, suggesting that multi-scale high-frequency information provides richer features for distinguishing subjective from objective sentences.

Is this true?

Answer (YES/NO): YES